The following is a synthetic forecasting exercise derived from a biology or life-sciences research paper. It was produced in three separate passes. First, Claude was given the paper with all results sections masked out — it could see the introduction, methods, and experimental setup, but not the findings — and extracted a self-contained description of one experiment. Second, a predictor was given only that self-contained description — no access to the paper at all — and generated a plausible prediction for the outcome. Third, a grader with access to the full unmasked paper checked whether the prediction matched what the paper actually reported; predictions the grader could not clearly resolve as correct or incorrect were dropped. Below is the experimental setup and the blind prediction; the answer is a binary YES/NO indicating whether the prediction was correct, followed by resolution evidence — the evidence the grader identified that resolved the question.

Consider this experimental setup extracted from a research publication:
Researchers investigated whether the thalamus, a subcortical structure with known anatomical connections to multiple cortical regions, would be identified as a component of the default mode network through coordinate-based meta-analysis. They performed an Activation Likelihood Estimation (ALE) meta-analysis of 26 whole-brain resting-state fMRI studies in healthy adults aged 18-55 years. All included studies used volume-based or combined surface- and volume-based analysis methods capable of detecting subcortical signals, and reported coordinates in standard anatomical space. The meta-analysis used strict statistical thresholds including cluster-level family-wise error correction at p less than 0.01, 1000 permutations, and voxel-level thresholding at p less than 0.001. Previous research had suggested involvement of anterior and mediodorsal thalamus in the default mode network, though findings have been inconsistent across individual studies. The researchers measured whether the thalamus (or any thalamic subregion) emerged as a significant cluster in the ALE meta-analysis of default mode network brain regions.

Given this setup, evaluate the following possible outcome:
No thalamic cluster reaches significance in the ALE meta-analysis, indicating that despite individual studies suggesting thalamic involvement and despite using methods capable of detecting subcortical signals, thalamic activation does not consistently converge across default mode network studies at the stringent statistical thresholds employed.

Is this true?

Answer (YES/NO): NO